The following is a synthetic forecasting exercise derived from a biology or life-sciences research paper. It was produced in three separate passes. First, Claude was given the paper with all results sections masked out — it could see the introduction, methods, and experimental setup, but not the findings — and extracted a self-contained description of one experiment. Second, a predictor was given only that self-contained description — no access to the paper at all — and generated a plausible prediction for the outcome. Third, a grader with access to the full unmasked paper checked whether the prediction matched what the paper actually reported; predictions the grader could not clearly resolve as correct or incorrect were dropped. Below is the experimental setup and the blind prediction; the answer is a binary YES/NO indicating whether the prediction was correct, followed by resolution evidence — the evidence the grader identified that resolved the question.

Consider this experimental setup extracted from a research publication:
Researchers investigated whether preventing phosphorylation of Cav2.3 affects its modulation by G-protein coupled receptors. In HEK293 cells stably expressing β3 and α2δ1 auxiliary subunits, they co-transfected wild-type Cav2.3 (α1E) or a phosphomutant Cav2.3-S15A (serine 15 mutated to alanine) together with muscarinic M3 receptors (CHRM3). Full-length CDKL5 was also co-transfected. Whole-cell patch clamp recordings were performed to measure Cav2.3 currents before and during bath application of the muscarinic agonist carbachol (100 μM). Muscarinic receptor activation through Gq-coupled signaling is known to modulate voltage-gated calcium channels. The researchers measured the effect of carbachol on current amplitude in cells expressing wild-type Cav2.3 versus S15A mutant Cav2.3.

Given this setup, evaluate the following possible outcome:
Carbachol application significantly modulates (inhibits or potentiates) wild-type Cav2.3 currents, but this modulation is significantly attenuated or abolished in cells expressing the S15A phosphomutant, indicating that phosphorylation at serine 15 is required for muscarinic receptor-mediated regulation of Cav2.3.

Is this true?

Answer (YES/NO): NO